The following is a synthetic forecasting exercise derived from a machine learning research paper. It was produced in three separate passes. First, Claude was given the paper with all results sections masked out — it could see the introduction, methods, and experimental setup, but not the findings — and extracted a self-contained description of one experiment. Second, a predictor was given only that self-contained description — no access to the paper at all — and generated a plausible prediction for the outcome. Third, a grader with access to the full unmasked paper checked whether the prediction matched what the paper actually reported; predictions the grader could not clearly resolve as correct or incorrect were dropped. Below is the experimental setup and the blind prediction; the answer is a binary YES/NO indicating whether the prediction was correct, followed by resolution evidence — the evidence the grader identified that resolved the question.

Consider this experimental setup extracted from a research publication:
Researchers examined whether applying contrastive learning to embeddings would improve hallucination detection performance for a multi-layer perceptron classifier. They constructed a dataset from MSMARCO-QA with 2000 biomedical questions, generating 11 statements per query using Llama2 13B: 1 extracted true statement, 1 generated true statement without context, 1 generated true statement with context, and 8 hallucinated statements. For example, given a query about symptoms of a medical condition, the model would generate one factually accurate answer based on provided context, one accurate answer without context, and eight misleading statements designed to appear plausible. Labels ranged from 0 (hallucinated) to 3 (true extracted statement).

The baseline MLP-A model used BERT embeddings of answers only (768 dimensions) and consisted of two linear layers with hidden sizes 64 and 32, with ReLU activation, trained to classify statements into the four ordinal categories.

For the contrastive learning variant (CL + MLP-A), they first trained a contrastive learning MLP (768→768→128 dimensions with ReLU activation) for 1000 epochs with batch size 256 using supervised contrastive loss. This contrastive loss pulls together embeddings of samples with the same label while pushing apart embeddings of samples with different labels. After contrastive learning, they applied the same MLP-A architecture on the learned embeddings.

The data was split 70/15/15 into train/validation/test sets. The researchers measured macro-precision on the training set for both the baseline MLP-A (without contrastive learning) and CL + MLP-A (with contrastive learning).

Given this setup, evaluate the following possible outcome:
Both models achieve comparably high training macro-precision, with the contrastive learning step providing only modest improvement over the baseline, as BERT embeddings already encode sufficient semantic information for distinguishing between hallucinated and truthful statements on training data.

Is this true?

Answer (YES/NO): NO